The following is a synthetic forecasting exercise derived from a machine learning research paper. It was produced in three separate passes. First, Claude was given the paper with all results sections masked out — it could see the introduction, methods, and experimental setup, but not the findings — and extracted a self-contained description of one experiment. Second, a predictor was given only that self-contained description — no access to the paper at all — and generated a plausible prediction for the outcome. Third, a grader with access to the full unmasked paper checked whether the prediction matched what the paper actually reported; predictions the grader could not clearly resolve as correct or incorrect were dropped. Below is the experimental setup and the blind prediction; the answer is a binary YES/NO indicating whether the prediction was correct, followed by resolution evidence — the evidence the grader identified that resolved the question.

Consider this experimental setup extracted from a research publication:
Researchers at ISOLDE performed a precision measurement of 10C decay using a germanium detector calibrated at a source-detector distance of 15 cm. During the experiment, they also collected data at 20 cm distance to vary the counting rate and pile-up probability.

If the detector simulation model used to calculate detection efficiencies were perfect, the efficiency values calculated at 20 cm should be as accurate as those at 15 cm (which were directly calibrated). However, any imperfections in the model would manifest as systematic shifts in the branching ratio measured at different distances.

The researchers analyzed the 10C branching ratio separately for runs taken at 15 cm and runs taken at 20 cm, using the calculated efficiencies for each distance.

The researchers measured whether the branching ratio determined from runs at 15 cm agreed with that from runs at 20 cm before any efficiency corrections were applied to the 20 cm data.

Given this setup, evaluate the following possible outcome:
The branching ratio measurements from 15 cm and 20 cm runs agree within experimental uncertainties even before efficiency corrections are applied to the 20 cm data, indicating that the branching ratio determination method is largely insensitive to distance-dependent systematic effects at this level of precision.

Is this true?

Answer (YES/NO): NO